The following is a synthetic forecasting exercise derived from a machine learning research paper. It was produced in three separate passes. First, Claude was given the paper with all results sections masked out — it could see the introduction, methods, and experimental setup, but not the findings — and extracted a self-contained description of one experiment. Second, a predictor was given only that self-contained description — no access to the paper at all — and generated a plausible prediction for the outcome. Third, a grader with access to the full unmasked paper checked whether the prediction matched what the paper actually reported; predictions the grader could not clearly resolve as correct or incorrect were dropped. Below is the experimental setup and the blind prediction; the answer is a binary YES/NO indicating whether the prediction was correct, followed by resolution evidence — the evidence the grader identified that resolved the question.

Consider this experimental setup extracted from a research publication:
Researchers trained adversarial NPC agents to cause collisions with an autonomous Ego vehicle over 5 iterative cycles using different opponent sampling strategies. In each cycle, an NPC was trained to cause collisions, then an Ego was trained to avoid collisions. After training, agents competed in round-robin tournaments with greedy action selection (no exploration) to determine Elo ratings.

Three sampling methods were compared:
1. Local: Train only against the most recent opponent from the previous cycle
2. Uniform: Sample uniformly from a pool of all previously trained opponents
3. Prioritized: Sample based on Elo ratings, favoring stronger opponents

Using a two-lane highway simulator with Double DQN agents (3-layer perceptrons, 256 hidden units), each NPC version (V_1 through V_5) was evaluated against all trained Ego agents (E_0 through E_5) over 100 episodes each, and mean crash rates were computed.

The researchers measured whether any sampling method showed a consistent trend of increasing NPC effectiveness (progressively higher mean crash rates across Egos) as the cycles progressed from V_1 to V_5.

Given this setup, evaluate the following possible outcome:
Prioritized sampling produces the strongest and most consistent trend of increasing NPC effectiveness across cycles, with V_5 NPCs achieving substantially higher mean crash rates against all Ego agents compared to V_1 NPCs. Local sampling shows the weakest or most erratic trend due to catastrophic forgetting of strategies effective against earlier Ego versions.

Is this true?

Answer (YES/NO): NO